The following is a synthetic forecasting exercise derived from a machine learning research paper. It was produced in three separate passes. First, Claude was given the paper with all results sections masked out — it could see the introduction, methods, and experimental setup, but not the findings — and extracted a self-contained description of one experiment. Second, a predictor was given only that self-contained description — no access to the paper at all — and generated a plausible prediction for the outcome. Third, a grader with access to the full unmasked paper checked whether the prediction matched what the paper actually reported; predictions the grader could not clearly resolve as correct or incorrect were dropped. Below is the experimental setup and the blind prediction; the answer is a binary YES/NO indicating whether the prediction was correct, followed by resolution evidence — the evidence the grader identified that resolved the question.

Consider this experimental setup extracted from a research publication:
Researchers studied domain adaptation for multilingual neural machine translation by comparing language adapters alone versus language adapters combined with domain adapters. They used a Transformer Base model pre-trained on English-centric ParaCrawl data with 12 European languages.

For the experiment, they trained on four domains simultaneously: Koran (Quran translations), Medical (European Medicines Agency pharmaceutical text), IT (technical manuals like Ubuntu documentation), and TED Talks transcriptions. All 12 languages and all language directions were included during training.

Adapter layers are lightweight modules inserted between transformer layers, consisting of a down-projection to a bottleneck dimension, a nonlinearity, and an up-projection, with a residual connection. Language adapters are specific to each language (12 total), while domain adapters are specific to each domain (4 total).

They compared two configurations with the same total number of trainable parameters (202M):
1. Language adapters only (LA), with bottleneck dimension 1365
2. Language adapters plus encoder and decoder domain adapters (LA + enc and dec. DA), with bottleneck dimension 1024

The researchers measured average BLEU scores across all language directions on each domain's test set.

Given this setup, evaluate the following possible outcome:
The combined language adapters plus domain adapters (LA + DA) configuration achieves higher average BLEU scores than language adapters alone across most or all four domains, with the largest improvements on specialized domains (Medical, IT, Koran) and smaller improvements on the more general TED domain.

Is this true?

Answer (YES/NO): NO